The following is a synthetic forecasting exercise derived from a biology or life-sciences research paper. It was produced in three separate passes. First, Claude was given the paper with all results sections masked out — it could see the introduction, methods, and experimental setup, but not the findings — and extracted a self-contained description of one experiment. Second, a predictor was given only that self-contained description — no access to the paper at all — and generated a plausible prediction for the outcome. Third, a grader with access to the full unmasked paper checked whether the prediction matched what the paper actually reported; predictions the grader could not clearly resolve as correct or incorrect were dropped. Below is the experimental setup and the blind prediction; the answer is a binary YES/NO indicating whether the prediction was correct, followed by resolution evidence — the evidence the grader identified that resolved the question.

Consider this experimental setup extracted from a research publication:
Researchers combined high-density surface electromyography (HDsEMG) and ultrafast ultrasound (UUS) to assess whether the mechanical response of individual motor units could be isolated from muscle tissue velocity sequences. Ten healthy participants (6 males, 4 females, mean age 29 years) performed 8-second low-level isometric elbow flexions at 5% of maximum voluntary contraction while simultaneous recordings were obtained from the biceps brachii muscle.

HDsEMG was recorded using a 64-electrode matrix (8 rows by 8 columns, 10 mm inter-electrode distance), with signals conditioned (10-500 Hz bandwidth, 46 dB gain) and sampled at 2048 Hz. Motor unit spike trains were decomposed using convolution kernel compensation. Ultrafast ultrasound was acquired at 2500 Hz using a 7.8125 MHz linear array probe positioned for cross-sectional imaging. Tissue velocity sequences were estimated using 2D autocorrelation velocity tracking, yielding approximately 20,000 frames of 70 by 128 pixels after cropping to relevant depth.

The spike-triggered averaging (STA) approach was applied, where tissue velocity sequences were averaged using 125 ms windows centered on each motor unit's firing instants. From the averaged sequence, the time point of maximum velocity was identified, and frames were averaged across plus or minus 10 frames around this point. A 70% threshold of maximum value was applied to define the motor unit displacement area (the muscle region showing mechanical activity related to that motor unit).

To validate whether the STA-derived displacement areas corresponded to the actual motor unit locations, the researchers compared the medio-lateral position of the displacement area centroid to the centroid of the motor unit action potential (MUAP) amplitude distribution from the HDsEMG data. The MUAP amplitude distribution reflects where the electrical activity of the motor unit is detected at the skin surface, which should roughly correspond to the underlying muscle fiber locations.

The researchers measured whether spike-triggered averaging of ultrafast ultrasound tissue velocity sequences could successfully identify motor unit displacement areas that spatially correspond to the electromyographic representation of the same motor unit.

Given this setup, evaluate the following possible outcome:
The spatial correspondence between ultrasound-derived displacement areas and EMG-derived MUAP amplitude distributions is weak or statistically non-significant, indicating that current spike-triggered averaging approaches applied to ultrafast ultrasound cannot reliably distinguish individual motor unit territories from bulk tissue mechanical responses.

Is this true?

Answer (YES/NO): NO